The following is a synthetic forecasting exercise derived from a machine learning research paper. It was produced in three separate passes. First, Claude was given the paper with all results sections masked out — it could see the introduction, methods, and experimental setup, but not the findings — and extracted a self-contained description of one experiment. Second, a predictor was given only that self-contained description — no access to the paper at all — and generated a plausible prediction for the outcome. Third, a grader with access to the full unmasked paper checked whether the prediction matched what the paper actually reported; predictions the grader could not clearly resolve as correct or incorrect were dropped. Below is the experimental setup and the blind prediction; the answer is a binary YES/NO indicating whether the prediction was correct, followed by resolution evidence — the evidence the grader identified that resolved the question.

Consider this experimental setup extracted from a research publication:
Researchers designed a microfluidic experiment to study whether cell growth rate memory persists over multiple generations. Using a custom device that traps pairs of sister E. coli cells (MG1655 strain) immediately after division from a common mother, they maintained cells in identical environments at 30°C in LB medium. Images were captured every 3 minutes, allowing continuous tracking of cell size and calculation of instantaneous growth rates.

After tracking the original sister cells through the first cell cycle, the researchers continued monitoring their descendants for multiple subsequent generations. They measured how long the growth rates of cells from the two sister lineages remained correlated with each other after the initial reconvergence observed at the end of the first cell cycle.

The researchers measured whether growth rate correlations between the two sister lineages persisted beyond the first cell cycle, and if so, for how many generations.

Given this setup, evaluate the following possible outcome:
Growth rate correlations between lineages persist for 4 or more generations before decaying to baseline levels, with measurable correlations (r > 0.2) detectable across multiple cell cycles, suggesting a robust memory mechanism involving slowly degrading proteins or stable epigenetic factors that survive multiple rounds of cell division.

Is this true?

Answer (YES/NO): YES